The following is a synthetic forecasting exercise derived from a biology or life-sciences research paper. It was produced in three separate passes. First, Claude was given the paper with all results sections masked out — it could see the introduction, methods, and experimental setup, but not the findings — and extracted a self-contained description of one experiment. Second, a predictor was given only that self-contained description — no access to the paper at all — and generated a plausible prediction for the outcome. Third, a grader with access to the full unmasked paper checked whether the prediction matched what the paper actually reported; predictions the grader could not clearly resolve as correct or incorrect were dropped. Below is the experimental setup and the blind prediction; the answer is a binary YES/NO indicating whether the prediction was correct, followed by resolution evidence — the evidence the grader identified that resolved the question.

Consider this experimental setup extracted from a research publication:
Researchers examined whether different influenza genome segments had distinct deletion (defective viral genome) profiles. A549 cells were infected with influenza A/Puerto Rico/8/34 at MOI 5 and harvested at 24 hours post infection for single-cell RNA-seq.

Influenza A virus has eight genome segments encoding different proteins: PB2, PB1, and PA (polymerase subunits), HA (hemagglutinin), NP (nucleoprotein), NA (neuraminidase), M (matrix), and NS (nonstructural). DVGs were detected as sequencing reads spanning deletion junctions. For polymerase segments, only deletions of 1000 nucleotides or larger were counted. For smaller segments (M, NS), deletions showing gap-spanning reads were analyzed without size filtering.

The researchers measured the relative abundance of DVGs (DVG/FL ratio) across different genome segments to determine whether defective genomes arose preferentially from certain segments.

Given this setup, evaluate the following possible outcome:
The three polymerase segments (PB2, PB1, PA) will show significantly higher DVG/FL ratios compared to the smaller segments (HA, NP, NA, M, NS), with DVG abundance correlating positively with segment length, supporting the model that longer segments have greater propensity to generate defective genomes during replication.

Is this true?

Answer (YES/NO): NO